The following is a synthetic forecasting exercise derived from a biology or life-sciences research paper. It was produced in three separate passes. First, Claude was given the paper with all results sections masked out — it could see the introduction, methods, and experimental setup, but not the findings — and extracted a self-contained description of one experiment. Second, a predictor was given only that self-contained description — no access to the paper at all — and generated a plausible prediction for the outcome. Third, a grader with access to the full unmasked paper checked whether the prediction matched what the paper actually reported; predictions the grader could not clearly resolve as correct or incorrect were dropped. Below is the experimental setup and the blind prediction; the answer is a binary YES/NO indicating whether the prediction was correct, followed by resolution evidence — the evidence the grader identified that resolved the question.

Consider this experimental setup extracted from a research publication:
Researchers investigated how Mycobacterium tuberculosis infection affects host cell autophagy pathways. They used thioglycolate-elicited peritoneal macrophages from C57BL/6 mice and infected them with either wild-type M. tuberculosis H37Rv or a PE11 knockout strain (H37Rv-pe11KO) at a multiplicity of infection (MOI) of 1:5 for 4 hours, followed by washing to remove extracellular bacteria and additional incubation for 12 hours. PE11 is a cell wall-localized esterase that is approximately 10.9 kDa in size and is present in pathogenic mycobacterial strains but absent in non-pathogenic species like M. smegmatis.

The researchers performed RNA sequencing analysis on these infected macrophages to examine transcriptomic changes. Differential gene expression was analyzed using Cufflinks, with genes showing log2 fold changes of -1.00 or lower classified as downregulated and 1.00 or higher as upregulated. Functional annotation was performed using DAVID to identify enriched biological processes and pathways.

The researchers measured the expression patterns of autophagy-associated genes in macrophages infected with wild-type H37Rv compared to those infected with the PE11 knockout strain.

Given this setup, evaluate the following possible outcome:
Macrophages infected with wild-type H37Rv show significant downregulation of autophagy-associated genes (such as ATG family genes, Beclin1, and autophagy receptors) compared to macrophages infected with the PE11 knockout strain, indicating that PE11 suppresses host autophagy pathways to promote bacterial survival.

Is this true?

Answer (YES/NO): YES